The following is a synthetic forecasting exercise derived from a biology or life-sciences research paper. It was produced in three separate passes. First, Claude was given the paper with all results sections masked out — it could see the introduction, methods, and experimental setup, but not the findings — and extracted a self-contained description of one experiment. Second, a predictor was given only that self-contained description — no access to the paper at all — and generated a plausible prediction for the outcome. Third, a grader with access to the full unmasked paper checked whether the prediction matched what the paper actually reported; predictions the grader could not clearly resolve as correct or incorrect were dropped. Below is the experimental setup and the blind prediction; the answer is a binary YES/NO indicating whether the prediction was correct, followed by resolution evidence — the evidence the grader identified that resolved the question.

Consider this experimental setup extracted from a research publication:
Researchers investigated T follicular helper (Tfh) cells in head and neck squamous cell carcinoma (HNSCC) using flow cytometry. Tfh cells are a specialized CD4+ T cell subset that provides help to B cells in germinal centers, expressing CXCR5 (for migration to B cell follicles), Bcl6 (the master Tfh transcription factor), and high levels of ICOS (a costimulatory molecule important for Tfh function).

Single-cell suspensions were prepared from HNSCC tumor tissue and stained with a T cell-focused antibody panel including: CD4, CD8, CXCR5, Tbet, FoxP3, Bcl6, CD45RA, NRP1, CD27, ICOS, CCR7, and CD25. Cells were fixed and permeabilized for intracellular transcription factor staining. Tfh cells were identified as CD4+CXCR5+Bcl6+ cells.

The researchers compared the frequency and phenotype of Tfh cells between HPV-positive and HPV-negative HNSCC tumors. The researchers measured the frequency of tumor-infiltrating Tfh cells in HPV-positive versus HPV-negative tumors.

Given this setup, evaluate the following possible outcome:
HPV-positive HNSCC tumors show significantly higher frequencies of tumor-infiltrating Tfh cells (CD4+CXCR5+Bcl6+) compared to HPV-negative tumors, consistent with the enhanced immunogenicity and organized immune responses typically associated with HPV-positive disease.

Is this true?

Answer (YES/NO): NO